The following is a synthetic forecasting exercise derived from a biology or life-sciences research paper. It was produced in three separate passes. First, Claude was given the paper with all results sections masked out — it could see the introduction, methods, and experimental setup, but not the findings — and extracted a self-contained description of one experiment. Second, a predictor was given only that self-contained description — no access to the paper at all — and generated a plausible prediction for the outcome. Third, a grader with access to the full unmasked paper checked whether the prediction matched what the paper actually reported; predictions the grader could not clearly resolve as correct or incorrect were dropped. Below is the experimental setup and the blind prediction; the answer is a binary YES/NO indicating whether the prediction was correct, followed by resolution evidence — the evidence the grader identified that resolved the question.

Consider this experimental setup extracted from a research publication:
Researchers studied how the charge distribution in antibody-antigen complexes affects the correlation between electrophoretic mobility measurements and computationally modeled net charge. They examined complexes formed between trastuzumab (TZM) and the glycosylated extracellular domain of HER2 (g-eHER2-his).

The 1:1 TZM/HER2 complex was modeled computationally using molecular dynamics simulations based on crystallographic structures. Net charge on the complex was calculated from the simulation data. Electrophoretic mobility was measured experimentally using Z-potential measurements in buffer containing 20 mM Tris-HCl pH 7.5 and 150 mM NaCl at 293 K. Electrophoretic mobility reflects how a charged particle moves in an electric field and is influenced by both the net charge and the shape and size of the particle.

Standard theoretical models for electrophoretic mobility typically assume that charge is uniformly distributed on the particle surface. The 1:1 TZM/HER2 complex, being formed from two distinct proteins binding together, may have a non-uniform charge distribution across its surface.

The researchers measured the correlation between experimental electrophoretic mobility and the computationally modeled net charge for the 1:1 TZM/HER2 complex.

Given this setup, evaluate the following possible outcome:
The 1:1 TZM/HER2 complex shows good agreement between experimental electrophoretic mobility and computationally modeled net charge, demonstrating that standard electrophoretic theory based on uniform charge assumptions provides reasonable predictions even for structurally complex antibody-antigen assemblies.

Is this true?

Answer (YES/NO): NO